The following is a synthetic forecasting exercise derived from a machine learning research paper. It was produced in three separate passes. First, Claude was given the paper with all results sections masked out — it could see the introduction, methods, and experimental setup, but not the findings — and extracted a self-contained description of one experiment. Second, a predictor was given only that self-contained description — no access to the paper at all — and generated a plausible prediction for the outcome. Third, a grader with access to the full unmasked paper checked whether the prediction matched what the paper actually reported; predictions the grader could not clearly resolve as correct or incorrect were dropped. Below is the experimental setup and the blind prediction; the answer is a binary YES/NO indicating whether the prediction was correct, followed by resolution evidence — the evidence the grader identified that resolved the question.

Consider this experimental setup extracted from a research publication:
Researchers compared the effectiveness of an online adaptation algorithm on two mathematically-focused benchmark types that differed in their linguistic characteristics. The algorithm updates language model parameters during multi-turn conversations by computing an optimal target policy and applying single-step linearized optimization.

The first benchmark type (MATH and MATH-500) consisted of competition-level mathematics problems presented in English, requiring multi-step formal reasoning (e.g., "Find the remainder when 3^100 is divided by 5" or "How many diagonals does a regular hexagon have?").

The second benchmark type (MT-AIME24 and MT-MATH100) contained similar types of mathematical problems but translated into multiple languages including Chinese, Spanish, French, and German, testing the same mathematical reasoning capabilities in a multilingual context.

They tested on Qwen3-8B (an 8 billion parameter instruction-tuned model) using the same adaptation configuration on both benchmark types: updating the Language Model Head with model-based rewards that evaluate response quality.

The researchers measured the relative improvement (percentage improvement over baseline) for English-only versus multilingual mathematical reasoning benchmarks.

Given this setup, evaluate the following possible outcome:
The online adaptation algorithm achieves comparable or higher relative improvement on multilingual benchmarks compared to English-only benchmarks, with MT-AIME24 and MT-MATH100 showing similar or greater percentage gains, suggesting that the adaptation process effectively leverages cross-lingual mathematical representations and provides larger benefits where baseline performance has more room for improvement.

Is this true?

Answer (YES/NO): YES